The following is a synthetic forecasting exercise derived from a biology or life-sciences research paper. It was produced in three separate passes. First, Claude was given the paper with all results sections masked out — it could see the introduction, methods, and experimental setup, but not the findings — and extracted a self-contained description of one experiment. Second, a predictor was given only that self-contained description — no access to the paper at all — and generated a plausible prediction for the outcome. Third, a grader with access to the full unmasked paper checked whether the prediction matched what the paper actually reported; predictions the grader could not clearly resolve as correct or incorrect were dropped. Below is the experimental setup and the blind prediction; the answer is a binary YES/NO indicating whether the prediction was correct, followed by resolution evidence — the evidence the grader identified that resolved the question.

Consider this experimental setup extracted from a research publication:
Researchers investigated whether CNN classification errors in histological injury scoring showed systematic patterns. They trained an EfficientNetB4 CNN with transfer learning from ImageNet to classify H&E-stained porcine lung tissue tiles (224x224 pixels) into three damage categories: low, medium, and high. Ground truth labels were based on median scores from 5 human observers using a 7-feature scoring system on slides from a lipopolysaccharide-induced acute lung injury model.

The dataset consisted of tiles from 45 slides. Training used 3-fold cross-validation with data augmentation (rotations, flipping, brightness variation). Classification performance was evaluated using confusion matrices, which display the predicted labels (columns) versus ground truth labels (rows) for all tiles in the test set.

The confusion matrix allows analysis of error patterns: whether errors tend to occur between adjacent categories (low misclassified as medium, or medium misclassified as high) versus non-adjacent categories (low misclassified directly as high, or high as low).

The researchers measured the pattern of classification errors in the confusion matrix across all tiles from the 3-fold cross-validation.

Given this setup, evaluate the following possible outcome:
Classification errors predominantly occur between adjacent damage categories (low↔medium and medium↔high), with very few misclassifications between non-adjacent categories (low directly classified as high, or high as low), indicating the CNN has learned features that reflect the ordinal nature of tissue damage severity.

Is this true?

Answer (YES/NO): YES